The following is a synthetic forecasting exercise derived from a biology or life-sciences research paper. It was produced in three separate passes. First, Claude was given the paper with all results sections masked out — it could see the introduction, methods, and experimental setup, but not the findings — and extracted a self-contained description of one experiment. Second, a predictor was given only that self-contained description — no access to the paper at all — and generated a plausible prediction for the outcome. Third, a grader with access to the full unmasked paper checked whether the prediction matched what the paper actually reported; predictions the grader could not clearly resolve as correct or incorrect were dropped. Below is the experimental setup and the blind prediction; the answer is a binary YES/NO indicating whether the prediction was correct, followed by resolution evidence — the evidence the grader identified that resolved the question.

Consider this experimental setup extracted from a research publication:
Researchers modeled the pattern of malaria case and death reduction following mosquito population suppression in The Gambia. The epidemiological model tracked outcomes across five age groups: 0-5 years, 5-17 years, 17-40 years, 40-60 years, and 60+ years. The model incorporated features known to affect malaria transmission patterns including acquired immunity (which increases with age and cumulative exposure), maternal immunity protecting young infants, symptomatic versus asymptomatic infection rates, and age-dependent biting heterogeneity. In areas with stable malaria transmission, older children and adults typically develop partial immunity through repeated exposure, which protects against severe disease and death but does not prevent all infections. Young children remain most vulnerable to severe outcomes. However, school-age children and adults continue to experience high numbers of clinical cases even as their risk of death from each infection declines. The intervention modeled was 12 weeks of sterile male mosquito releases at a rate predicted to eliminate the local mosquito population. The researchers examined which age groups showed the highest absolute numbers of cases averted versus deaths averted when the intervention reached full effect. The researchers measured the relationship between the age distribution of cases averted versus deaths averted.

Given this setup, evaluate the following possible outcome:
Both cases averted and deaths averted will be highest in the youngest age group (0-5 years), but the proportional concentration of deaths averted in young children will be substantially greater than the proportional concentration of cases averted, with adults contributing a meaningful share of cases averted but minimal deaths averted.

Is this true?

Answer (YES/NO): NO